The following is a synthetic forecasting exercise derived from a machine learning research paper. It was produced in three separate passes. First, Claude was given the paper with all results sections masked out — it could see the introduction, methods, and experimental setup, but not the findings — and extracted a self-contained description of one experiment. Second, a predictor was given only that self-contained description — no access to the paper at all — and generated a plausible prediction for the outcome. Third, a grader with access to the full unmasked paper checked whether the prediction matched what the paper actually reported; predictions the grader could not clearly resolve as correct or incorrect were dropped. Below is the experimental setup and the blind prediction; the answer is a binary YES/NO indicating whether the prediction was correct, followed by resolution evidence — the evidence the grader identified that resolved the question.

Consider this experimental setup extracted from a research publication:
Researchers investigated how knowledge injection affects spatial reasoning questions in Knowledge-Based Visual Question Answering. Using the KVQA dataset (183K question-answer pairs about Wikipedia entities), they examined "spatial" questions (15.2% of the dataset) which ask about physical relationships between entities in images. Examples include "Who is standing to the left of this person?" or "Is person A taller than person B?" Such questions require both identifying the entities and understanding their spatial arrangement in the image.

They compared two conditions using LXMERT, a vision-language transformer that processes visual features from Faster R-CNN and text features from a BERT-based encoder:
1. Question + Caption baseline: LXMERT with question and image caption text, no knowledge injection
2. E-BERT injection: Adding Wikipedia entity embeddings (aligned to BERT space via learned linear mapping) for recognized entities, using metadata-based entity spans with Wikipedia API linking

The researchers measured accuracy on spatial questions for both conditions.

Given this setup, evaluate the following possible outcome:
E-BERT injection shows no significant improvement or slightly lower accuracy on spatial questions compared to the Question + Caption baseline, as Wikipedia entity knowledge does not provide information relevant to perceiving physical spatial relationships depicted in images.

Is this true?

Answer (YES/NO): NO